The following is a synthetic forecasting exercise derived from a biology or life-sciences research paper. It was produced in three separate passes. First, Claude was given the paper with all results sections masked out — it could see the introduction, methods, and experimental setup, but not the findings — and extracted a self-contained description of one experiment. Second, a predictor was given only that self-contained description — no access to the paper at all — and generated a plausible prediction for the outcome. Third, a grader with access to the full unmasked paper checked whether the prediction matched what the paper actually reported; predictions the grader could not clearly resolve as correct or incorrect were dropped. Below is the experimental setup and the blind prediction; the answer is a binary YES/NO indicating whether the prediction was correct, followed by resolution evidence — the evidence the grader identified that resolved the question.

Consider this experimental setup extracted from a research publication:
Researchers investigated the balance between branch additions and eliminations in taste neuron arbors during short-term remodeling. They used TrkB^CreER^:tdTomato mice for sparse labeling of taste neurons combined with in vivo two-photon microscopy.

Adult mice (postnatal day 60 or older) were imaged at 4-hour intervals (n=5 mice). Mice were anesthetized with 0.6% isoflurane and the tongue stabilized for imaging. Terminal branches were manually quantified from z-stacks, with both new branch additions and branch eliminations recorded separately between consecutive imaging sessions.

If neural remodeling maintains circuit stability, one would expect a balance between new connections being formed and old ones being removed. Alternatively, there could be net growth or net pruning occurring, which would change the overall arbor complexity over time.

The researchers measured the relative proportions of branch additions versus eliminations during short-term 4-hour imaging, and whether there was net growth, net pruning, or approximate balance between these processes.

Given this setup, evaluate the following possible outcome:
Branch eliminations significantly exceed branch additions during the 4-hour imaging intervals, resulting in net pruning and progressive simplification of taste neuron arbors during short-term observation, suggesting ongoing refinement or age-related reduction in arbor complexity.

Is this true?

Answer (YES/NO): NO